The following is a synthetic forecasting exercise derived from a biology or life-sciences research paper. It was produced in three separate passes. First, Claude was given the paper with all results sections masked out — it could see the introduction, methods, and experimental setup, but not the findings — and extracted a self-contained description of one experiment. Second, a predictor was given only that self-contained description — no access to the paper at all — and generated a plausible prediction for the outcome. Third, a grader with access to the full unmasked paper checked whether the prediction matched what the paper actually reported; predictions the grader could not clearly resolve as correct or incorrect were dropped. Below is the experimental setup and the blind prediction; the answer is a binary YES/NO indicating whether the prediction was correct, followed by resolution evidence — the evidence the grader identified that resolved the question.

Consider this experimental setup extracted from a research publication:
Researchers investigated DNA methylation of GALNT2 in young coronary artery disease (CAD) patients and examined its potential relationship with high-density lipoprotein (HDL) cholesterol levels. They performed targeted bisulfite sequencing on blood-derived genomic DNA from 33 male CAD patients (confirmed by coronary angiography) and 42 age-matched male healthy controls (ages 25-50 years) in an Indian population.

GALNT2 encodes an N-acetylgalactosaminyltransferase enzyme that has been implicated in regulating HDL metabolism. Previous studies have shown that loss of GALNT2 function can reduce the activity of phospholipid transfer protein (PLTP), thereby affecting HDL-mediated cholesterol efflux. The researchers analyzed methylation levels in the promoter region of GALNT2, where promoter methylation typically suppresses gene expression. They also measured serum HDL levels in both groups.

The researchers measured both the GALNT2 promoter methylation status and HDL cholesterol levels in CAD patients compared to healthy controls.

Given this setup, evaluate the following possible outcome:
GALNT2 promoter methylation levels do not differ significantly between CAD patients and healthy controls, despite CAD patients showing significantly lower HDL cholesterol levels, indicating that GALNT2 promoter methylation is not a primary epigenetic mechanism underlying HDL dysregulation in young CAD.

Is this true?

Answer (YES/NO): NO